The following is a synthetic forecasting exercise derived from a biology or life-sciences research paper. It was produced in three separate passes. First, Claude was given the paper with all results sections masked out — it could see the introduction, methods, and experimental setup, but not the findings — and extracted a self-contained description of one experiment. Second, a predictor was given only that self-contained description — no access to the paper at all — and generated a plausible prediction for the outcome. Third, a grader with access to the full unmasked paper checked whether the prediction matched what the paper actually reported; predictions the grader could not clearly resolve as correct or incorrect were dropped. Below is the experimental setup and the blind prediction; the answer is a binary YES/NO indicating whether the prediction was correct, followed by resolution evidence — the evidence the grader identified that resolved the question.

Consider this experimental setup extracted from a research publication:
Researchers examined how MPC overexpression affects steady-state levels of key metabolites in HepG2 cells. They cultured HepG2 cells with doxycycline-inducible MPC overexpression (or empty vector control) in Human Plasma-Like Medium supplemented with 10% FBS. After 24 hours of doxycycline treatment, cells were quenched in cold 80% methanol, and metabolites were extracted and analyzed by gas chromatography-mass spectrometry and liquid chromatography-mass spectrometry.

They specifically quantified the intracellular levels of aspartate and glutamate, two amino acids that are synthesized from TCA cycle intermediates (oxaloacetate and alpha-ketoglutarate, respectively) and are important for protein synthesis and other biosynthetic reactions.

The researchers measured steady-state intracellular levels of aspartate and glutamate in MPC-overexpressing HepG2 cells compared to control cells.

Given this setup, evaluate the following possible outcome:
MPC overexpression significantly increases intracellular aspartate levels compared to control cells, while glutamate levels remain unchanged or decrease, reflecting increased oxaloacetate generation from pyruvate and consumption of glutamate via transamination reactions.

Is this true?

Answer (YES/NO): NO